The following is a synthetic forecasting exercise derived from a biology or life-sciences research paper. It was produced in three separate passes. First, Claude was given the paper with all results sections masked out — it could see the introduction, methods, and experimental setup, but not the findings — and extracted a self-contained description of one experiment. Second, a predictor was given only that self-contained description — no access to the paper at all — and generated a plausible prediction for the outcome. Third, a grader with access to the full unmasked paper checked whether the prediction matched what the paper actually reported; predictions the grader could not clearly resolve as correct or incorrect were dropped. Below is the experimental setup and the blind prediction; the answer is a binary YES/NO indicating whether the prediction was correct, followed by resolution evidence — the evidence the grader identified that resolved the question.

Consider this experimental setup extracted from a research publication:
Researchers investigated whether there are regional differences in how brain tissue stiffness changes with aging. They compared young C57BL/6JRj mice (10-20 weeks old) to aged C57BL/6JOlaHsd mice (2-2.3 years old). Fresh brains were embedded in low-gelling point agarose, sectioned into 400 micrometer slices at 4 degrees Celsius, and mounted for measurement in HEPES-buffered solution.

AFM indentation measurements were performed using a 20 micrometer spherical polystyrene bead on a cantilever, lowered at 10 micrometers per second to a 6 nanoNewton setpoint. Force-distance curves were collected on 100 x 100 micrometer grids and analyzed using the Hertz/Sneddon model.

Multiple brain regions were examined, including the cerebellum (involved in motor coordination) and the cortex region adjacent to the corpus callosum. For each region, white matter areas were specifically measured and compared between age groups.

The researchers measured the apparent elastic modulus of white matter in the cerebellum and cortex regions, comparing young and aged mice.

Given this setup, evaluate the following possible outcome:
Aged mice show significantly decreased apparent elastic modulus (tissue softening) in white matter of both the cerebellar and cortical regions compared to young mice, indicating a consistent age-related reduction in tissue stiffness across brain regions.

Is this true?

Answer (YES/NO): NO